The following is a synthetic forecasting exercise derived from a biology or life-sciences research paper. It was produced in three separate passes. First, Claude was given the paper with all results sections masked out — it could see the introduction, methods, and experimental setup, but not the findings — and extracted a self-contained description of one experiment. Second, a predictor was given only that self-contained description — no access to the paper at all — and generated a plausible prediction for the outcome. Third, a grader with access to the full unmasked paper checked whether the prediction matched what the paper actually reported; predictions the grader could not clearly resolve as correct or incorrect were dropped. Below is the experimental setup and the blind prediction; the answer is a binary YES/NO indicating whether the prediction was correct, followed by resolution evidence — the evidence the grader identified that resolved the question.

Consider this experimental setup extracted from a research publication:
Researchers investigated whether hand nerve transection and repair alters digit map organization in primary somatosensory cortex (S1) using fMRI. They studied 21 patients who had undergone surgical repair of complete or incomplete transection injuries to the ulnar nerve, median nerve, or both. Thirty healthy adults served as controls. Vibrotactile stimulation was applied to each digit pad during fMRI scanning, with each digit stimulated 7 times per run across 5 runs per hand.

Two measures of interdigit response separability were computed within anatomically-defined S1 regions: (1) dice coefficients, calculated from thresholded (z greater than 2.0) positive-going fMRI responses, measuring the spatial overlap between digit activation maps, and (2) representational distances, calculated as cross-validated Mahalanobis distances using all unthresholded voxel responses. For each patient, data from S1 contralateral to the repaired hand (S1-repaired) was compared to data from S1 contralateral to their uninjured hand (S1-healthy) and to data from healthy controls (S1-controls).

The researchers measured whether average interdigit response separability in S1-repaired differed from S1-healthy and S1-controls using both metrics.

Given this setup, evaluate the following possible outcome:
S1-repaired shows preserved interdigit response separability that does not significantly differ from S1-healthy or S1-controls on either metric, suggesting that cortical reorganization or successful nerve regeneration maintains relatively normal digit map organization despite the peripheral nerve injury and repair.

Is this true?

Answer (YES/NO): NO